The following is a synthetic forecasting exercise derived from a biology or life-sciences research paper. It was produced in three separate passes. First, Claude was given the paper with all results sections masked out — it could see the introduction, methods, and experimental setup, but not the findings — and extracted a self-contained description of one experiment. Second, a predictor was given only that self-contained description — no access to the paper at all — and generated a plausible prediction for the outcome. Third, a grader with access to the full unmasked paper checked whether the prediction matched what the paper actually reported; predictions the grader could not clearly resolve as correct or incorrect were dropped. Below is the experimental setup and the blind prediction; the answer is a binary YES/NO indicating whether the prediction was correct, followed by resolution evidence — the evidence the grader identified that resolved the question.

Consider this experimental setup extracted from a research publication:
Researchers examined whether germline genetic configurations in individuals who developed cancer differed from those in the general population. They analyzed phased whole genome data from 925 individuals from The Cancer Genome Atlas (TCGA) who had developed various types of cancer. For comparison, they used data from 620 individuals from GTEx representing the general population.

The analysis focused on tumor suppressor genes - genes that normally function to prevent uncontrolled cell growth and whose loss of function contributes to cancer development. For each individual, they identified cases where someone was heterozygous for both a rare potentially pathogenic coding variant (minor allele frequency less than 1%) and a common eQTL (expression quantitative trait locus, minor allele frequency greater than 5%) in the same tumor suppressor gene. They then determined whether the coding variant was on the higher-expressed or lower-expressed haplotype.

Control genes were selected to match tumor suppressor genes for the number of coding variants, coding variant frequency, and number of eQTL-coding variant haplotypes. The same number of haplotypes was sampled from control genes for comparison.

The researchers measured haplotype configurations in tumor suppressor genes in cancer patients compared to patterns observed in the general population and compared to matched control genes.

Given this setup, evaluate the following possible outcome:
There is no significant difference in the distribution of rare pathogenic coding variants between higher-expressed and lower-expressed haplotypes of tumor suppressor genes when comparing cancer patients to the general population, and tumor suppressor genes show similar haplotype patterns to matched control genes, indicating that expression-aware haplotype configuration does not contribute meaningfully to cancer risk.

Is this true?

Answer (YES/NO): NO